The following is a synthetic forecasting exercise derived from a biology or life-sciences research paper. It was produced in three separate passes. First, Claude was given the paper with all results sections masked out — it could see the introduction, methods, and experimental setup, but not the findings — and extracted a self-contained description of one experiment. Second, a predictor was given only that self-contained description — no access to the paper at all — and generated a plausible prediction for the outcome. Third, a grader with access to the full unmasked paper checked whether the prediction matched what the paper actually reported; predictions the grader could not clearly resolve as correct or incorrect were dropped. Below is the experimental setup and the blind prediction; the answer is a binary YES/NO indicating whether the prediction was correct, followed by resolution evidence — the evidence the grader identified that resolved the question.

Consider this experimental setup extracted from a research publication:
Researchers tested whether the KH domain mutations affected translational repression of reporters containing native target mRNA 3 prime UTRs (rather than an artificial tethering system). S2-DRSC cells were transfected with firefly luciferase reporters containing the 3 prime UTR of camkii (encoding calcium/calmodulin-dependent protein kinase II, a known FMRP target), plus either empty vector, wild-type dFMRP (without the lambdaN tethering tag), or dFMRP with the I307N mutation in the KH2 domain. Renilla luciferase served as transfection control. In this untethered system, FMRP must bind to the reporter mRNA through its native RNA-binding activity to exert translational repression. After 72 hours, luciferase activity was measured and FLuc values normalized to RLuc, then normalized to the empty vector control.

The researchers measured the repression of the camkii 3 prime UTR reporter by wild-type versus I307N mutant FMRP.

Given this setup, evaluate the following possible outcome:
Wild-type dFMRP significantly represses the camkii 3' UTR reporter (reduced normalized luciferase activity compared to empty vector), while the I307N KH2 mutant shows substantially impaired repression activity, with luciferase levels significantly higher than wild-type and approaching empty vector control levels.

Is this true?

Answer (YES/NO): NO